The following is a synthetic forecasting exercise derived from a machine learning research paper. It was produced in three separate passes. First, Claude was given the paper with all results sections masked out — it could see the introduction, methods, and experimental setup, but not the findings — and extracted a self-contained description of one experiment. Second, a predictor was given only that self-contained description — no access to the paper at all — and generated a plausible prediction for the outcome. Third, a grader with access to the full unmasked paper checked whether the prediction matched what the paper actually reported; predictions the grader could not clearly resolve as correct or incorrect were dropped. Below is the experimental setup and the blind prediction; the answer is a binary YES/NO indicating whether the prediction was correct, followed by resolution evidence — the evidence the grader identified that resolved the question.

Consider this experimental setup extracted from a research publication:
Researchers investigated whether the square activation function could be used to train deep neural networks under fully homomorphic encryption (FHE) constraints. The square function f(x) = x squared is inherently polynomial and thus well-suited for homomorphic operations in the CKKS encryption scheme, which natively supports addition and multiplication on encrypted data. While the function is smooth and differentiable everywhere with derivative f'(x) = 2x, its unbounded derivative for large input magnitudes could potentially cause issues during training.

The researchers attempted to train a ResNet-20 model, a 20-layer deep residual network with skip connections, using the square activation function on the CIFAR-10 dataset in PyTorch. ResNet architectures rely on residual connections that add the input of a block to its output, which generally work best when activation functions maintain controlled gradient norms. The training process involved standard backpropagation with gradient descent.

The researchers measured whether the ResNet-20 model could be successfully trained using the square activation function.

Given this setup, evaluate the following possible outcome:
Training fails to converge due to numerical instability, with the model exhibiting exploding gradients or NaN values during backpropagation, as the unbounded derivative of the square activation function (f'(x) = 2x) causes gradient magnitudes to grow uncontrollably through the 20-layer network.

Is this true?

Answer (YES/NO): YES